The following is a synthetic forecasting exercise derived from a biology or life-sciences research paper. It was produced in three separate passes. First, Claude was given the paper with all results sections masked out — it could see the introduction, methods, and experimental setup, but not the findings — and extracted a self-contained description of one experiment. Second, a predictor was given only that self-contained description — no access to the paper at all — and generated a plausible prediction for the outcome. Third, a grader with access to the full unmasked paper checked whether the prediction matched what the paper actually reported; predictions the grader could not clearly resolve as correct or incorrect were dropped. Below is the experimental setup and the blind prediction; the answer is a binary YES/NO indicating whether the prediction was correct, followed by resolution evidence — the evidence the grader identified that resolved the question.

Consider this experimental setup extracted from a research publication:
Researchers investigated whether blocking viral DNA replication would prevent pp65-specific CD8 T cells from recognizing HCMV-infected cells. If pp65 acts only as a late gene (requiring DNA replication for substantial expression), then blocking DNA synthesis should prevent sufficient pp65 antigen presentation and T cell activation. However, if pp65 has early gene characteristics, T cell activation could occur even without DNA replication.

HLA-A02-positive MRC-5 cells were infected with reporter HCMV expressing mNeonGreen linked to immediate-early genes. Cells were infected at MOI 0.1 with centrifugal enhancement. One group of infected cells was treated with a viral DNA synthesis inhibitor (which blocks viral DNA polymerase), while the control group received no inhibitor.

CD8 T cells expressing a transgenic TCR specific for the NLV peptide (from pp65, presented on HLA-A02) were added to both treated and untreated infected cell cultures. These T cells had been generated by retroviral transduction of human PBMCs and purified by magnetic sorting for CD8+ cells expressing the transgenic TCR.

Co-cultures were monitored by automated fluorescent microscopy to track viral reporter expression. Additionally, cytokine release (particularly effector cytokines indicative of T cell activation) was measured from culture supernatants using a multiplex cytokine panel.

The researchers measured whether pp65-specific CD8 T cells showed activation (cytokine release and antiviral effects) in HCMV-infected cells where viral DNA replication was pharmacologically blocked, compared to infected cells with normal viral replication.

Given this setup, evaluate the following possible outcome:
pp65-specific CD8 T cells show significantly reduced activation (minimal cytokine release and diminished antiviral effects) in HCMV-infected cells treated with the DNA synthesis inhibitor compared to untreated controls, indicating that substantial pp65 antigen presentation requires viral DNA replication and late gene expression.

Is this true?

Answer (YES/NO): NO